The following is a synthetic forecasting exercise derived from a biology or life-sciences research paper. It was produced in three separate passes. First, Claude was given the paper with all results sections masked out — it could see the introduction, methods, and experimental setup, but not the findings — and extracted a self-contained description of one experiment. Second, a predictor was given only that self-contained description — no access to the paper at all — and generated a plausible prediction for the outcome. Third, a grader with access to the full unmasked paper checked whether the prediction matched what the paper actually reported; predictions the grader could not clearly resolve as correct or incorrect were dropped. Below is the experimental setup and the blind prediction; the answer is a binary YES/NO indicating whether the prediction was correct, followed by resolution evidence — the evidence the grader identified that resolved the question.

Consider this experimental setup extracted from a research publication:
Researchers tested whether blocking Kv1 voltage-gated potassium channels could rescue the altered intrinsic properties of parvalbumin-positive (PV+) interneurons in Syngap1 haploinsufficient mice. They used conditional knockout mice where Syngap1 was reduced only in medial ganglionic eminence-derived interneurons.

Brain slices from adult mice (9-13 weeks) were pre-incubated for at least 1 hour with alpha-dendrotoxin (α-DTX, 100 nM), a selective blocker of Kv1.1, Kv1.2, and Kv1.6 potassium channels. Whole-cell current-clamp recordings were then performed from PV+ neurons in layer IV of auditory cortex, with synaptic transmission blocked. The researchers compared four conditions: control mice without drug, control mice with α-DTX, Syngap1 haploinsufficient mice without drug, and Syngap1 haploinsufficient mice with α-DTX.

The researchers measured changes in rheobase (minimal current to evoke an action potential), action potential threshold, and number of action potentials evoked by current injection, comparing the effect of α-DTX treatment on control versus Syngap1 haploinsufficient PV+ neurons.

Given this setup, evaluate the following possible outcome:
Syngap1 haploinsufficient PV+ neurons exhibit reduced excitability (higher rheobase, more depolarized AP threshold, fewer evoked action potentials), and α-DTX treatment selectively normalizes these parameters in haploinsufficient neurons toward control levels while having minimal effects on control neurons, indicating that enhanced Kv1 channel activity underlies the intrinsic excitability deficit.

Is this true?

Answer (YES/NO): NO